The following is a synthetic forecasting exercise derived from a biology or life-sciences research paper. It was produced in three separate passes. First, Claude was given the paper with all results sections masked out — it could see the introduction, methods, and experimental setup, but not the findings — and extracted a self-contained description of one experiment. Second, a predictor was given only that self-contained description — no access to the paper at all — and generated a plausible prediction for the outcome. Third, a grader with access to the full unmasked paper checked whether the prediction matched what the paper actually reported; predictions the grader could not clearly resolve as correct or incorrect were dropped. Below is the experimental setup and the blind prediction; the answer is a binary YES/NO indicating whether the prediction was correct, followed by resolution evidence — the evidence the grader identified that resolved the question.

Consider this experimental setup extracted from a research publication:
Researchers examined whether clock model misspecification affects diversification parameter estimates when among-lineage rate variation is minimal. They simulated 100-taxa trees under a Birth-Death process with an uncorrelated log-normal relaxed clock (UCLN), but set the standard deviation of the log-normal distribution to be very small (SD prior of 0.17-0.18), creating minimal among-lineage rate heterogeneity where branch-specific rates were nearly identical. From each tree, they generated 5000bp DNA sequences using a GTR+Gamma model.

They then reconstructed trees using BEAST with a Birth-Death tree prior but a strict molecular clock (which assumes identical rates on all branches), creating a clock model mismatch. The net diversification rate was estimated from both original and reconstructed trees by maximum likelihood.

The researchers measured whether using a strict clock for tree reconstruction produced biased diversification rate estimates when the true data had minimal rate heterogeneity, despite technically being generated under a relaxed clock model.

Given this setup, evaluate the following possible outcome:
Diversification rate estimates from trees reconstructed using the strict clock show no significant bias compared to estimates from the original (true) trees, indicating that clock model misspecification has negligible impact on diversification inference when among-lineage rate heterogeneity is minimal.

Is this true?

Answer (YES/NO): YES